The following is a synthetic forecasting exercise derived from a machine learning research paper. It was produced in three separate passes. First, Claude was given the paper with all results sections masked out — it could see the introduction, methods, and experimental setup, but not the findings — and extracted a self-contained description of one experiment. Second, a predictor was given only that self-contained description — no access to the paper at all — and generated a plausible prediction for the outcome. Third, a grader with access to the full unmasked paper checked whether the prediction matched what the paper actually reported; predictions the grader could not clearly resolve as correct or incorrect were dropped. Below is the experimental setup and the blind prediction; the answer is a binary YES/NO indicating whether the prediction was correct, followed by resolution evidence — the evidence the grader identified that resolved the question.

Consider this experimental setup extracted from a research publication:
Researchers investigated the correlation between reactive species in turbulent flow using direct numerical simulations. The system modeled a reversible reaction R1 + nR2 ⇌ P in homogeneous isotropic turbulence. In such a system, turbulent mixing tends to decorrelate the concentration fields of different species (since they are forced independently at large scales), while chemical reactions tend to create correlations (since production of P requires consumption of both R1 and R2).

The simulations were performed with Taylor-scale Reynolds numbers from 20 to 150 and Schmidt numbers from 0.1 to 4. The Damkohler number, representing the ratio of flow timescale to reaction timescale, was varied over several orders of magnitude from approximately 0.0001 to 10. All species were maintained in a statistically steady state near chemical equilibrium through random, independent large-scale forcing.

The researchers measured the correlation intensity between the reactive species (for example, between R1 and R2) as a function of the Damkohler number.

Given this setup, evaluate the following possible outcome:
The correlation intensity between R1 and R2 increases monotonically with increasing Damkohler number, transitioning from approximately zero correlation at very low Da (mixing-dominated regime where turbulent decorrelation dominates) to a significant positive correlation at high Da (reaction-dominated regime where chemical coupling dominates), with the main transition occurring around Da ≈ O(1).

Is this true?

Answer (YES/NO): NO